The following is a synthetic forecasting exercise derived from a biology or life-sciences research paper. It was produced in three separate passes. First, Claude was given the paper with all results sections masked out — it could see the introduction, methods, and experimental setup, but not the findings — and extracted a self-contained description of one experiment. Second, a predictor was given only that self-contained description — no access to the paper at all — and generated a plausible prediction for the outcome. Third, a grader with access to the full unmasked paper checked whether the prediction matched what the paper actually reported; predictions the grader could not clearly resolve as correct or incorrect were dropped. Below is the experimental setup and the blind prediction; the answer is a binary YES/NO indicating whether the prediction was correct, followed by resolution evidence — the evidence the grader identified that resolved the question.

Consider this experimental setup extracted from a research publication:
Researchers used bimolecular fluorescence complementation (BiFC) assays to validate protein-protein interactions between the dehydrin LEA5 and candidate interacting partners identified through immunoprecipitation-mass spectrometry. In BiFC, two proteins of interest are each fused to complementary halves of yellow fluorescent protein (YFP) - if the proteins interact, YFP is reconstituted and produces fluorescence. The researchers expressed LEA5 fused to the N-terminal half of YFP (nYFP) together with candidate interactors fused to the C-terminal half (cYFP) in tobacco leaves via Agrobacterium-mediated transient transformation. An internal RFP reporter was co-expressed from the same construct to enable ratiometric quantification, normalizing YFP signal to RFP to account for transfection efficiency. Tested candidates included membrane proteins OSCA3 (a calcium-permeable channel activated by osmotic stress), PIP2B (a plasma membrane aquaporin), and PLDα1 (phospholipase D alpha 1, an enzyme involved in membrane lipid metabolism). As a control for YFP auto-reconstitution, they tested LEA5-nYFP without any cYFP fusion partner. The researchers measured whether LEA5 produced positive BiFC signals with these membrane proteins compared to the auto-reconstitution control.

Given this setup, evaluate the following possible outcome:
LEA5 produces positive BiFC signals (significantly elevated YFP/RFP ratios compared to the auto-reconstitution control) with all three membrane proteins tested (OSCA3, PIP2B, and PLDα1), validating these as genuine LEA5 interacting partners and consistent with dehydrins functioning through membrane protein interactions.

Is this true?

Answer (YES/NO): YES